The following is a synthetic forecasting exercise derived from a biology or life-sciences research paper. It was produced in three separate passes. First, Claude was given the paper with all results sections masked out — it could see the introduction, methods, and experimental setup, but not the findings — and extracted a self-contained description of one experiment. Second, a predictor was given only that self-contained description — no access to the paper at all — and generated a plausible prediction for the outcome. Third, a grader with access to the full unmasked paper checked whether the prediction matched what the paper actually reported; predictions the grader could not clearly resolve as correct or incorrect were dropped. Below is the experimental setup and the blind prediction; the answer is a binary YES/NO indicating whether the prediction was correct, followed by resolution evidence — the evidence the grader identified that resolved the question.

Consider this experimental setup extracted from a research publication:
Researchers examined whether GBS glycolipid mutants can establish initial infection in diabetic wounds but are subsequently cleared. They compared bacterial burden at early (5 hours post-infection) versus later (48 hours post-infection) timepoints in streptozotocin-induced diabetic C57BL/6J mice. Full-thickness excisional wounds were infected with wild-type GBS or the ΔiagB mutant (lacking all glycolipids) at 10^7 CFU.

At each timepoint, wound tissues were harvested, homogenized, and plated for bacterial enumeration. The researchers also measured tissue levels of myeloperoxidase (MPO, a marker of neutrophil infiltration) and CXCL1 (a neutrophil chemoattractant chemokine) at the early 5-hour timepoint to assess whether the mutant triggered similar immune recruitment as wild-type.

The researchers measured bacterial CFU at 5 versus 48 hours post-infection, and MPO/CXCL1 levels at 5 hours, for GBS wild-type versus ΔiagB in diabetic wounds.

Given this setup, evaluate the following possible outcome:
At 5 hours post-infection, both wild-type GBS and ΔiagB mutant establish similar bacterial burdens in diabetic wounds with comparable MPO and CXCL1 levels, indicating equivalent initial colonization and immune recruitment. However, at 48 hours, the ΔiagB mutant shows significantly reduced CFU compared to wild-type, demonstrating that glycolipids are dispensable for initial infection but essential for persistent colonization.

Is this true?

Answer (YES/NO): YES